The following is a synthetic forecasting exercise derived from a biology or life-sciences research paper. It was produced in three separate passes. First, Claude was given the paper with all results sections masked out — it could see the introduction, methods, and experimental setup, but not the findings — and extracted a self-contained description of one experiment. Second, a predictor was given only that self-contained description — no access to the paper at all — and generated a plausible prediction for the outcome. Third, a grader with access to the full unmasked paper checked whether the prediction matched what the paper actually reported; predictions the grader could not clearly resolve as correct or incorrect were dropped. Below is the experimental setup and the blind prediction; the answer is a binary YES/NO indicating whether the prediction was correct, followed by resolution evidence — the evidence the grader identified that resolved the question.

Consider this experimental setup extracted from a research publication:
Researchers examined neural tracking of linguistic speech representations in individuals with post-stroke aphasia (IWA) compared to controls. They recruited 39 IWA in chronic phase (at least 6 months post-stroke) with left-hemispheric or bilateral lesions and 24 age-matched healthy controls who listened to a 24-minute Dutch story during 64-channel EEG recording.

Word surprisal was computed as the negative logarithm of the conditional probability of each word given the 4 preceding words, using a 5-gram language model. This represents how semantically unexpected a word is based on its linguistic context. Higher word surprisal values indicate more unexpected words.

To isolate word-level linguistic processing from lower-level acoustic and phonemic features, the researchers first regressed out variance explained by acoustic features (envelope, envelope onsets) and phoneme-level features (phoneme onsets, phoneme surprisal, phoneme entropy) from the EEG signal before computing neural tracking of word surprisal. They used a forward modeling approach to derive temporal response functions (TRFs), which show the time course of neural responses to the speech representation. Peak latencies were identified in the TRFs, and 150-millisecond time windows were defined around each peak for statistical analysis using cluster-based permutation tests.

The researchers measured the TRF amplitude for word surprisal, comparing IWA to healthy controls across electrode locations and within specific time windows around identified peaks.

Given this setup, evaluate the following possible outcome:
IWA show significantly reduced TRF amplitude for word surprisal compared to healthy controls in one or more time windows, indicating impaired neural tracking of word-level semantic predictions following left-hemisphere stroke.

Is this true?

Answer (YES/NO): NO